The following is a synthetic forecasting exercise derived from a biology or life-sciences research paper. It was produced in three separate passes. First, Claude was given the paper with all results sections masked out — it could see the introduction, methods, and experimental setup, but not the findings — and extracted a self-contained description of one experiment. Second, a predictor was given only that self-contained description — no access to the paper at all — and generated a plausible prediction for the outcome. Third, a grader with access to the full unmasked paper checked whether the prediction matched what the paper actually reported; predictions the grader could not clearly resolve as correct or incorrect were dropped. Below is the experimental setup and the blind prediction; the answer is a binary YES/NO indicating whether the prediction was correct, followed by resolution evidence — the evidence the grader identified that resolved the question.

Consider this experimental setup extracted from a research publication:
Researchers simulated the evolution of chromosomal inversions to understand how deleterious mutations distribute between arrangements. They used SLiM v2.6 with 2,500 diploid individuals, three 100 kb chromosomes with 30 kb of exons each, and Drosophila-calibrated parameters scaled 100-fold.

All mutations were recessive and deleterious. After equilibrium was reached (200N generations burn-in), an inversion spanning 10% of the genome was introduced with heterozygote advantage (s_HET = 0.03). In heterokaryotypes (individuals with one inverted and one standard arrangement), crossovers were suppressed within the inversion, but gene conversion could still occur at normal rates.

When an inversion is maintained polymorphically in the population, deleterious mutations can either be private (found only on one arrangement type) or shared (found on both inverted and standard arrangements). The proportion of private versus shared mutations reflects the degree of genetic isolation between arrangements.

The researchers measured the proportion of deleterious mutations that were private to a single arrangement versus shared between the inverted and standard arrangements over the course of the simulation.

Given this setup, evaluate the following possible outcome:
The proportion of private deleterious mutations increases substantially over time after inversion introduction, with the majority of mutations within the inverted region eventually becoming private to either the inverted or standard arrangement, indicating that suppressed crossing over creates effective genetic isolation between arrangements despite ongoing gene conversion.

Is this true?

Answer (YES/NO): YES